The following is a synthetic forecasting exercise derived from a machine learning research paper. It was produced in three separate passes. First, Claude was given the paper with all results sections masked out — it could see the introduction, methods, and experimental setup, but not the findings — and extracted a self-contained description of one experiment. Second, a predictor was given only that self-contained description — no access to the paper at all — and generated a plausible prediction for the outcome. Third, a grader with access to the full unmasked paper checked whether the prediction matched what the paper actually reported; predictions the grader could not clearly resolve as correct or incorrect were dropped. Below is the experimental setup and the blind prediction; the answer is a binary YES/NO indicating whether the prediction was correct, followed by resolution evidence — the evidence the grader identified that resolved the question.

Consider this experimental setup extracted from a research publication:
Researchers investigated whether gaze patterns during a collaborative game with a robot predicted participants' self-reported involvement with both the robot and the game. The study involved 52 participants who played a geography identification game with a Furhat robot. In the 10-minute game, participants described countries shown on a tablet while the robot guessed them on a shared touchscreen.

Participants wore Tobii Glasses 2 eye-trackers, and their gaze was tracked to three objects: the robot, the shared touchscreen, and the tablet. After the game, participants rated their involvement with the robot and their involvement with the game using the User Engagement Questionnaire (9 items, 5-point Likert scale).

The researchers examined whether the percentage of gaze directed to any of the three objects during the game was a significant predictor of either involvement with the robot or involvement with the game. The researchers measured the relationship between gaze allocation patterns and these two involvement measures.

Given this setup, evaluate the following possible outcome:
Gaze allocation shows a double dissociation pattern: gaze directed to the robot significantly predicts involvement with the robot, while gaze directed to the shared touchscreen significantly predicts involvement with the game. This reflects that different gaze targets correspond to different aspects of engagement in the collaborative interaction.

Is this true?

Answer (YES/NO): NO